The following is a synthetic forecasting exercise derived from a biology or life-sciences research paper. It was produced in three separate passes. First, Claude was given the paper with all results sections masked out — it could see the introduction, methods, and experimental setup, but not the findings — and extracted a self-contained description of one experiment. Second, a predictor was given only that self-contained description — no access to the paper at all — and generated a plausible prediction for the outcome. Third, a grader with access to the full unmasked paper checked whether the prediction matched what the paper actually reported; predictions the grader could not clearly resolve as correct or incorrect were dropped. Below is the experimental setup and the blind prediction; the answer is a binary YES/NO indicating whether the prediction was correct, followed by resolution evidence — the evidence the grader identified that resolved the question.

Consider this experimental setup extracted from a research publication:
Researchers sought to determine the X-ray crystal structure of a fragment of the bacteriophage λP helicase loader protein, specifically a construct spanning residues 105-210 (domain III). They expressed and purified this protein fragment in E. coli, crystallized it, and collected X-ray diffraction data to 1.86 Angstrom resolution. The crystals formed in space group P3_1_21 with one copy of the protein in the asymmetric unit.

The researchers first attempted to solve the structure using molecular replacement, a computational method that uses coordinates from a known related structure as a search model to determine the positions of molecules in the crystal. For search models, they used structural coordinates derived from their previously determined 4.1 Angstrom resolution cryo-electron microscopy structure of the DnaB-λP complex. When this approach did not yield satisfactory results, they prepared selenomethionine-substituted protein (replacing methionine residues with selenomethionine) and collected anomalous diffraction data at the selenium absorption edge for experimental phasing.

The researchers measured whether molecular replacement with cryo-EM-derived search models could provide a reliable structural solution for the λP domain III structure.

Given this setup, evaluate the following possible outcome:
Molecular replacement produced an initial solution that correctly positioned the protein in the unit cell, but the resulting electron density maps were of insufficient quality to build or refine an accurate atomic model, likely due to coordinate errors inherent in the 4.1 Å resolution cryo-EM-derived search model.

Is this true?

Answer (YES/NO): NO